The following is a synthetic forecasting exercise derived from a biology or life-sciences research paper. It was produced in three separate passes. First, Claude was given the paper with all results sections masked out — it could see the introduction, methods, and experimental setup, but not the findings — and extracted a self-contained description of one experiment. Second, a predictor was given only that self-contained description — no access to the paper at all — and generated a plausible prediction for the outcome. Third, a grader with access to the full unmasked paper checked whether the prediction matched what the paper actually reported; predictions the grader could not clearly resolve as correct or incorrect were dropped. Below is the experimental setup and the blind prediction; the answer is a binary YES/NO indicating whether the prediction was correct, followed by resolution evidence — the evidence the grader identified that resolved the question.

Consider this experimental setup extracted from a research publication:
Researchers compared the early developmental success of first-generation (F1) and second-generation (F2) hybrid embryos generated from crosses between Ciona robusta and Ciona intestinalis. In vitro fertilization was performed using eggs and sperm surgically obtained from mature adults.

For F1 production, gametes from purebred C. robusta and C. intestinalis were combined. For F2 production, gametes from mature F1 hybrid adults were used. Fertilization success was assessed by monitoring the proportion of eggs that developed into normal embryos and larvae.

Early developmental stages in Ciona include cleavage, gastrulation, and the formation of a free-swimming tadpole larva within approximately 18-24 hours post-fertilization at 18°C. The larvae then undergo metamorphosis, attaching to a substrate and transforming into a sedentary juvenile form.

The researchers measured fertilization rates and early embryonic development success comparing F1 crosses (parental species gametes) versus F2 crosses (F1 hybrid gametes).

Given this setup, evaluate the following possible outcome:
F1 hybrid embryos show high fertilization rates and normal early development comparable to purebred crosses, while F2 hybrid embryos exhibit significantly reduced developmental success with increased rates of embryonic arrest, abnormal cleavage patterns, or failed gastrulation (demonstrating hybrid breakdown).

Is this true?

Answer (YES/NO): YES